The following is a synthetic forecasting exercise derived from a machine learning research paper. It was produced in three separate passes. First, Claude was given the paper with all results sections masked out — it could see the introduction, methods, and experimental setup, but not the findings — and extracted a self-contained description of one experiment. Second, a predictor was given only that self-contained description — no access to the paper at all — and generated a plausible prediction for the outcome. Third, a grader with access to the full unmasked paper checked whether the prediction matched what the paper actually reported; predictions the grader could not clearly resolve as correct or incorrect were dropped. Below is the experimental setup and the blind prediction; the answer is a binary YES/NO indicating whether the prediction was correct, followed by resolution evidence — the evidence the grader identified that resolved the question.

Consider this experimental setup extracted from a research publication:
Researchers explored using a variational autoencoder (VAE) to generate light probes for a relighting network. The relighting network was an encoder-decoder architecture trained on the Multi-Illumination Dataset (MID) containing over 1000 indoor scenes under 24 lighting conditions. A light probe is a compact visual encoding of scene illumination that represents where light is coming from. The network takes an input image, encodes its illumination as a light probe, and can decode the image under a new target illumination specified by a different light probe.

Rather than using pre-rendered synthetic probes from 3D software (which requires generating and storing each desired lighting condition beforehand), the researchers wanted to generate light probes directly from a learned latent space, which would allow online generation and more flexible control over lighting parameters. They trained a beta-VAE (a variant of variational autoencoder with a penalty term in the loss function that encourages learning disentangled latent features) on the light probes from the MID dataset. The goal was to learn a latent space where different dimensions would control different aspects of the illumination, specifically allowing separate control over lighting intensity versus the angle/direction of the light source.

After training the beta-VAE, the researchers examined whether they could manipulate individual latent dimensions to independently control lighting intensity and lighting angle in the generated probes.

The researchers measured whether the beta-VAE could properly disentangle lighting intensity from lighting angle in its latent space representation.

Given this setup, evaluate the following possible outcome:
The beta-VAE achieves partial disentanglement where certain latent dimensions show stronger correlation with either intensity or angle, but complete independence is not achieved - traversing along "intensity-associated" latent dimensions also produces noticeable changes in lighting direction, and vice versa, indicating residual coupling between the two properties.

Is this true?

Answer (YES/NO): YES